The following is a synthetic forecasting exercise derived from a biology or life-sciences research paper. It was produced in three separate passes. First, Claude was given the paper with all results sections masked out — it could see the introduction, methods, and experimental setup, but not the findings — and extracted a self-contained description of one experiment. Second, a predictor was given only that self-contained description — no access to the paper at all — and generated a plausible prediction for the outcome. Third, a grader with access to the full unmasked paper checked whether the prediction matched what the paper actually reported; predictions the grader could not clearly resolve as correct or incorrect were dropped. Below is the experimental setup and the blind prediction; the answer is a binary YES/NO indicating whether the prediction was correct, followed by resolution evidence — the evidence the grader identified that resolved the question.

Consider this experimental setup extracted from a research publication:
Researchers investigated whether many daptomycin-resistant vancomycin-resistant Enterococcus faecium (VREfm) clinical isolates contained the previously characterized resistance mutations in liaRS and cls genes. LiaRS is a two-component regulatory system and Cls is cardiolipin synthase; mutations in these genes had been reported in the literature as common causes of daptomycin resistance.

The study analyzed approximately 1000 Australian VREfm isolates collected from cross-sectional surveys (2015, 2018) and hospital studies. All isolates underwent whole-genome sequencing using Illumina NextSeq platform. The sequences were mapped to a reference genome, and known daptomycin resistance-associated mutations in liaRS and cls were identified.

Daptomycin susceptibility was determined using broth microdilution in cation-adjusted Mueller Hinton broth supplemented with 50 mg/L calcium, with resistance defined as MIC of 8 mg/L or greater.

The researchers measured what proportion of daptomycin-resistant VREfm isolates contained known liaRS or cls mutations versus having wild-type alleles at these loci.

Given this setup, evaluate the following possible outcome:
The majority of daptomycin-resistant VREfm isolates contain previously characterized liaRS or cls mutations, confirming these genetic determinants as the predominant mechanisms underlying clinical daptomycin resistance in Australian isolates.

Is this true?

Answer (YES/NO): NO